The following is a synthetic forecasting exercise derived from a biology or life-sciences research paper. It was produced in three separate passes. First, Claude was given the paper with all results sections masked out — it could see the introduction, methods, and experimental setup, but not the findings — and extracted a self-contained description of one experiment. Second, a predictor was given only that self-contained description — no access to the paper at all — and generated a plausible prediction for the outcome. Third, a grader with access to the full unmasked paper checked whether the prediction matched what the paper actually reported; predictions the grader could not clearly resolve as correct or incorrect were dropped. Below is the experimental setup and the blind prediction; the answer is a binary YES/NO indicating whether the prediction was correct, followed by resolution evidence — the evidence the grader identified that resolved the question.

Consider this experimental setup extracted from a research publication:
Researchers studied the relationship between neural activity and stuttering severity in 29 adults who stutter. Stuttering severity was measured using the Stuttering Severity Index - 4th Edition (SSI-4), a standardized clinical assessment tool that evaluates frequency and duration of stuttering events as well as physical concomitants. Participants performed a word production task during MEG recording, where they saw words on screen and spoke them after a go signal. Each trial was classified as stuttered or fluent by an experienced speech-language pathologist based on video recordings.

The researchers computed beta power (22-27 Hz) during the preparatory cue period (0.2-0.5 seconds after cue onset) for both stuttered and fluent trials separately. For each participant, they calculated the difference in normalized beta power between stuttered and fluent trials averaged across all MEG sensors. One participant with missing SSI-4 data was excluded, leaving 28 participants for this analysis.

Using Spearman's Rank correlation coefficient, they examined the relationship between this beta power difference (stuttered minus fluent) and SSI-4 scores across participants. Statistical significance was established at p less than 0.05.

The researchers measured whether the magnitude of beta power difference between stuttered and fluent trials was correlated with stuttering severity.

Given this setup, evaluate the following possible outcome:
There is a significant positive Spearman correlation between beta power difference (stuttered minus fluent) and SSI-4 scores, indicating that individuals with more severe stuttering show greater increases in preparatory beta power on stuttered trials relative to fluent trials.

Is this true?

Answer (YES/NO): YES